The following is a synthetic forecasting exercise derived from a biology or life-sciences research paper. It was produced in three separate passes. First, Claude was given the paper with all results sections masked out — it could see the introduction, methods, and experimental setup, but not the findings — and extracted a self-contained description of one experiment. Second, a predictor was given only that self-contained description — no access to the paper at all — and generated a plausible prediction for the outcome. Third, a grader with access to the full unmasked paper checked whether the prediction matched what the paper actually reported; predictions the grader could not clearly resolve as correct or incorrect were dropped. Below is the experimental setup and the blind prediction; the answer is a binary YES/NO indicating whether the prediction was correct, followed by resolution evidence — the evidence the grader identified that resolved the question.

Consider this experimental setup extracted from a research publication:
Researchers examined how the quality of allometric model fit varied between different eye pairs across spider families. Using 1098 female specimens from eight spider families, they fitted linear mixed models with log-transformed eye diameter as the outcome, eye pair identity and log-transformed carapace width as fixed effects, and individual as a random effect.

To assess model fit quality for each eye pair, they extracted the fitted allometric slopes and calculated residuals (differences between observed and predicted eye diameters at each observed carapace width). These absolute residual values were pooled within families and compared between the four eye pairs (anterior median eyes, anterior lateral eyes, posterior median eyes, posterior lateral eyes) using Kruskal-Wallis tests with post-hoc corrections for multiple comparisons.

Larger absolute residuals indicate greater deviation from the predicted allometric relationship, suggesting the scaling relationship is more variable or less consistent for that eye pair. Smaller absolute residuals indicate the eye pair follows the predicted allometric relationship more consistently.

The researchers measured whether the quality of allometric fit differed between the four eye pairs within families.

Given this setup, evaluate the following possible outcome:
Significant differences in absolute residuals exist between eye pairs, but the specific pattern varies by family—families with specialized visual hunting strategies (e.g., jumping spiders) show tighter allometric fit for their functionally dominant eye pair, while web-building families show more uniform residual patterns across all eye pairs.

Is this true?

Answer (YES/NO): NO